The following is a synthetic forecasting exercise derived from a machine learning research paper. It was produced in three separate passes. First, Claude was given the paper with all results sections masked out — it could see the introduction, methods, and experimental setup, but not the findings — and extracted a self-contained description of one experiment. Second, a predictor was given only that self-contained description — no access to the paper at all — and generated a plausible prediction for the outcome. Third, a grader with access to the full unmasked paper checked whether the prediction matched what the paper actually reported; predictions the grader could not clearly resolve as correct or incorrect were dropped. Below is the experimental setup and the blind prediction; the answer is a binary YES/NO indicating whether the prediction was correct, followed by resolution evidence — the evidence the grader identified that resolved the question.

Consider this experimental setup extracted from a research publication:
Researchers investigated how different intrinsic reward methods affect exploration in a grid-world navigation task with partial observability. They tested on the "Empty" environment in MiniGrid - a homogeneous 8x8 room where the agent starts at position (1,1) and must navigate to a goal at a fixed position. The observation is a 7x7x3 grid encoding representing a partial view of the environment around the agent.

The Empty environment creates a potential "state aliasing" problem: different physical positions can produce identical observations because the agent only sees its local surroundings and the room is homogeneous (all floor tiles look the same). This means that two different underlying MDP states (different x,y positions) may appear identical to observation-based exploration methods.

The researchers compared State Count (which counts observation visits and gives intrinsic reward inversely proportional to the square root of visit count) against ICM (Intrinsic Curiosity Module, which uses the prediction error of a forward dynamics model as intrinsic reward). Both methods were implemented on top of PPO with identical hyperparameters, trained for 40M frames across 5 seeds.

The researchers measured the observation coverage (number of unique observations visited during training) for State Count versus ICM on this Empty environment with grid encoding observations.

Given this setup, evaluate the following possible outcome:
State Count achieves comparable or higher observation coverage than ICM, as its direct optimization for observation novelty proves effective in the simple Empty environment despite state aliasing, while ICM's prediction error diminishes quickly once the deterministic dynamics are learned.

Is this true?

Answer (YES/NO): YES